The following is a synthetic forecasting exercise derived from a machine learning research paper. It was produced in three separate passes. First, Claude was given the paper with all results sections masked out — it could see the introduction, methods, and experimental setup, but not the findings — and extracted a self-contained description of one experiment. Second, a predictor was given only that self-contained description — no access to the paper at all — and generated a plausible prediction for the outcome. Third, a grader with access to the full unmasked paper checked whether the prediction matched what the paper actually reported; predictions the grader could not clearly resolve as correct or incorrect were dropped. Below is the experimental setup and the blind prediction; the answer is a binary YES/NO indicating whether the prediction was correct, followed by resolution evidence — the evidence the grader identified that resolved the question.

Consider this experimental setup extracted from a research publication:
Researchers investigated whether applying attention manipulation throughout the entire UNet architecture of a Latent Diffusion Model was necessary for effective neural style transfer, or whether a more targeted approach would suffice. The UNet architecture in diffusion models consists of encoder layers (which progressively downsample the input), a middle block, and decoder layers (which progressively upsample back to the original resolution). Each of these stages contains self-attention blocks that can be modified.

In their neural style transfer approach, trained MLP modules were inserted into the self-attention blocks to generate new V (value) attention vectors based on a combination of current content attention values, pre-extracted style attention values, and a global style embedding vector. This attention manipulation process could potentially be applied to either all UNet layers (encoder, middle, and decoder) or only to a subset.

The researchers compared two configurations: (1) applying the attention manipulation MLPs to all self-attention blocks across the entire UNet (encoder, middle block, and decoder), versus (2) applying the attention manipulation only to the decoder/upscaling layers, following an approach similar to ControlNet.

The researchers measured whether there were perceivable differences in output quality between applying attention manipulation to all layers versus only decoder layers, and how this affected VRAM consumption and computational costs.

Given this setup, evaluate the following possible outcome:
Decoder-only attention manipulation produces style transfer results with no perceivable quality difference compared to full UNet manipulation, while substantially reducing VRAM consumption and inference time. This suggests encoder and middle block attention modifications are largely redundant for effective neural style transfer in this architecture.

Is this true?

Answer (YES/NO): YES